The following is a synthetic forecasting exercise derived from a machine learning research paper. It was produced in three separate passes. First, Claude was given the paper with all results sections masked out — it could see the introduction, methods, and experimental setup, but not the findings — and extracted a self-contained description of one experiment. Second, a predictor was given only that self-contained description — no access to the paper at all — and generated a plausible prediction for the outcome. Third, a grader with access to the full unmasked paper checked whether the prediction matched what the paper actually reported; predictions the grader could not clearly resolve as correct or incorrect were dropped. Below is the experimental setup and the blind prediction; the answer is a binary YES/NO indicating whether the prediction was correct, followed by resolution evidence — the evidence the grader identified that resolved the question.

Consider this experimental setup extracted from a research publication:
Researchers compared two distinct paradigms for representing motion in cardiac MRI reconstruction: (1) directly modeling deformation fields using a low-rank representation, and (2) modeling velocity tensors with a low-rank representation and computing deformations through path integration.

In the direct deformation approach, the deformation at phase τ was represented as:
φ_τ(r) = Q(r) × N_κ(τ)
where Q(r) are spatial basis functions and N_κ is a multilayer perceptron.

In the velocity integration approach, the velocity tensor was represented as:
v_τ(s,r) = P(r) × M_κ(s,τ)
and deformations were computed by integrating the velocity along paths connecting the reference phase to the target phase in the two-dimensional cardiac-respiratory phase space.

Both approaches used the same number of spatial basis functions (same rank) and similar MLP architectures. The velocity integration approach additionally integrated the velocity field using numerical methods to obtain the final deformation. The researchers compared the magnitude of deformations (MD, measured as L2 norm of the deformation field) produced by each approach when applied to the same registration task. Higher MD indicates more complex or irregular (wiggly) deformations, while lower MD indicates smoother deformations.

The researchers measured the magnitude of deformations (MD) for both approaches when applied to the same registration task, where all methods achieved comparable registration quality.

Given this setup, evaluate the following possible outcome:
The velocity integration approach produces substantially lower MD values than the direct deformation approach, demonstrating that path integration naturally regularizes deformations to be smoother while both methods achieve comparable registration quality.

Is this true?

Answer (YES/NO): YES